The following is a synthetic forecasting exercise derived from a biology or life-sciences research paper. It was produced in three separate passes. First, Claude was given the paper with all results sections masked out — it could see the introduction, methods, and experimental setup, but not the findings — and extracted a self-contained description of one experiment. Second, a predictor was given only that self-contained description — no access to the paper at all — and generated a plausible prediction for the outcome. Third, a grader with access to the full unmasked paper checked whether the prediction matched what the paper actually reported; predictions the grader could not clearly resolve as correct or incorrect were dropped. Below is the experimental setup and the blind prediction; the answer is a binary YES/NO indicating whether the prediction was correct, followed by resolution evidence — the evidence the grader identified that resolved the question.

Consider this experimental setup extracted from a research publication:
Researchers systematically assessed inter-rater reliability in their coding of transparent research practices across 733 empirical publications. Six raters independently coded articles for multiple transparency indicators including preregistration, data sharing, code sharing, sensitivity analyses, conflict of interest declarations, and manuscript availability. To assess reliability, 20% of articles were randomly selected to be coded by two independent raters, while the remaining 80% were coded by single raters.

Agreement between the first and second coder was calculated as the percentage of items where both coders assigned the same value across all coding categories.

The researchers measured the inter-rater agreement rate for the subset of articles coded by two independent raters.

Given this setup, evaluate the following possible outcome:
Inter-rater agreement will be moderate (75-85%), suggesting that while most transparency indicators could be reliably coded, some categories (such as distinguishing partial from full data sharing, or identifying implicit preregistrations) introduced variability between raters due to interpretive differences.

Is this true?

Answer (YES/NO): NO